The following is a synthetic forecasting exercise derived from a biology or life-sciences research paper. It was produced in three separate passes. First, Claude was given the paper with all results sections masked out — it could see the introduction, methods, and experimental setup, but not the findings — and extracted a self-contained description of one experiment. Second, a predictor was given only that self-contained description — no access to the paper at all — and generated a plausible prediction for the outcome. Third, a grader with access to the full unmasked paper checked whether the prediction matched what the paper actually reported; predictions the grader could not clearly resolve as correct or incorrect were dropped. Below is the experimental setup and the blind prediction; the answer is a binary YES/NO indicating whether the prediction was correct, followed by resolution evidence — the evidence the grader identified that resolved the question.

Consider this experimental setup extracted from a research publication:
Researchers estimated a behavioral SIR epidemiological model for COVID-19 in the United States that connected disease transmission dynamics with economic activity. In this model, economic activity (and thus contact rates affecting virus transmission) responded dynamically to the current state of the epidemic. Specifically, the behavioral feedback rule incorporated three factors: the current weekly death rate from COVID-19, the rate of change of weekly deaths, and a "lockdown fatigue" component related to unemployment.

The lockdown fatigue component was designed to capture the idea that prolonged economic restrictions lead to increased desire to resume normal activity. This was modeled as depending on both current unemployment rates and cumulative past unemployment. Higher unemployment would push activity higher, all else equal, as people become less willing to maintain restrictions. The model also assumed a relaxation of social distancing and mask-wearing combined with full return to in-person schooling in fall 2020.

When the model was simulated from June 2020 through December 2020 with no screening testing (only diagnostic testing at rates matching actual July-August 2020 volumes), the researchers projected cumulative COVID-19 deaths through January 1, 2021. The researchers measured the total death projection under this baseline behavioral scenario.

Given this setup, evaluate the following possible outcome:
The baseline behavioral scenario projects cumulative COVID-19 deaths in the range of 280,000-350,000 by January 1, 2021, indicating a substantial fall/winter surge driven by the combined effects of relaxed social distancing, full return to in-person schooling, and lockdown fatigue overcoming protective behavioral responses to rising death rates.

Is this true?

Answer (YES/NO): NO